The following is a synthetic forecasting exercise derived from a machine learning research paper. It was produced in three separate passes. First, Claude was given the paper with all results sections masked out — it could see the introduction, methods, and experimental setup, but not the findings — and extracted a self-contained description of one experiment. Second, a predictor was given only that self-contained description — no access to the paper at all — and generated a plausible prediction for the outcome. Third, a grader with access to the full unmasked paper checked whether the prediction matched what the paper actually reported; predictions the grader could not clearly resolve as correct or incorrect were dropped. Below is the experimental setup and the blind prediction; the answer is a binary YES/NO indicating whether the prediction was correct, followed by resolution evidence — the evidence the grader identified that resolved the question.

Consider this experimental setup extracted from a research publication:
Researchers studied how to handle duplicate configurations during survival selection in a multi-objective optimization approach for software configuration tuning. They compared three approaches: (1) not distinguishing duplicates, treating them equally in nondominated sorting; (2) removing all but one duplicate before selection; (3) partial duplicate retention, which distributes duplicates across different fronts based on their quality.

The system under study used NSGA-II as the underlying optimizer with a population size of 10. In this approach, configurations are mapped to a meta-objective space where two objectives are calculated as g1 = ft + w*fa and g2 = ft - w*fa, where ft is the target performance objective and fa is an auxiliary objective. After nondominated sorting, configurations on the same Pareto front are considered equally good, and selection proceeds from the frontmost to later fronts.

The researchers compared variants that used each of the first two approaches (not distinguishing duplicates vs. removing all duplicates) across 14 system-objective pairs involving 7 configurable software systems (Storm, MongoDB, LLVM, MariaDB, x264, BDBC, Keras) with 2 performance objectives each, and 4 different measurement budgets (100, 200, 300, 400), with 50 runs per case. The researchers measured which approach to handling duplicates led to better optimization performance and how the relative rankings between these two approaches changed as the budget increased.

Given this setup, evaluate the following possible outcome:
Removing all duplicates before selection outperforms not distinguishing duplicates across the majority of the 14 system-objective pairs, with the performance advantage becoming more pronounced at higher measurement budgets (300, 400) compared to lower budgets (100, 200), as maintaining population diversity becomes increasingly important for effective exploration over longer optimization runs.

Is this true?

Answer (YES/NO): NO